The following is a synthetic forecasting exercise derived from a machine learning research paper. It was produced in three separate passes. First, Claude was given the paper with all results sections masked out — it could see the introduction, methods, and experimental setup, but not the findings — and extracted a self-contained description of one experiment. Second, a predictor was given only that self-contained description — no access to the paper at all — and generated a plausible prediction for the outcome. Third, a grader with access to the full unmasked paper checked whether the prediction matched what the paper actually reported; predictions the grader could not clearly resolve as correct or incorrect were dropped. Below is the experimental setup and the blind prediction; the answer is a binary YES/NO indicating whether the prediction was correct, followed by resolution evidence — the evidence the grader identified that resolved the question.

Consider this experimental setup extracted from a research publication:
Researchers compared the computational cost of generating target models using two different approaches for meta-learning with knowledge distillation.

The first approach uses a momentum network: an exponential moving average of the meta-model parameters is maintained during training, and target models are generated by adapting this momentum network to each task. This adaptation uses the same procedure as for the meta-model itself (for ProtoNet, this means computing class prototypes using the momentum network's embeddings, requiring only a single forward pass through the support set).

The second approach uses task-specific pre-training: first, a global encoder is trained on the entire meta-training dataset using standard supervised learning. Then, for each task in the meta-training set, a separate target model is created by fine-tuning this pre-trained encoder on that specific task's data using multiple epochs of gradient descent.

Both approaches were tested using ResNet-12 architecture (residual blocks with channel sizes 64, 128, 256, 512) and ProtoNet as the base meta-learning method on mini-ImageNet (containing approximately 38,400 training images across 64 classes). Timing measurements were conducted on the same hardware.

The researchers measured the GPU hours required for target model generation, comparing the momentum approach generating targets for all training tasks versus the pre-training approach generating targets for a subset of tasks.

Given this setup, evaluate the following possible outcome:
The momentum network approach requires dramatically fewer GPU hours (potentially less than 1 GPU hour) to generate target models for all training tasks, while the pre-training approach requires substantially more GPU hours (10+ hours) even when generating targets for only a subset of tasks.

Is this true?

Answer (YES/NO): NO